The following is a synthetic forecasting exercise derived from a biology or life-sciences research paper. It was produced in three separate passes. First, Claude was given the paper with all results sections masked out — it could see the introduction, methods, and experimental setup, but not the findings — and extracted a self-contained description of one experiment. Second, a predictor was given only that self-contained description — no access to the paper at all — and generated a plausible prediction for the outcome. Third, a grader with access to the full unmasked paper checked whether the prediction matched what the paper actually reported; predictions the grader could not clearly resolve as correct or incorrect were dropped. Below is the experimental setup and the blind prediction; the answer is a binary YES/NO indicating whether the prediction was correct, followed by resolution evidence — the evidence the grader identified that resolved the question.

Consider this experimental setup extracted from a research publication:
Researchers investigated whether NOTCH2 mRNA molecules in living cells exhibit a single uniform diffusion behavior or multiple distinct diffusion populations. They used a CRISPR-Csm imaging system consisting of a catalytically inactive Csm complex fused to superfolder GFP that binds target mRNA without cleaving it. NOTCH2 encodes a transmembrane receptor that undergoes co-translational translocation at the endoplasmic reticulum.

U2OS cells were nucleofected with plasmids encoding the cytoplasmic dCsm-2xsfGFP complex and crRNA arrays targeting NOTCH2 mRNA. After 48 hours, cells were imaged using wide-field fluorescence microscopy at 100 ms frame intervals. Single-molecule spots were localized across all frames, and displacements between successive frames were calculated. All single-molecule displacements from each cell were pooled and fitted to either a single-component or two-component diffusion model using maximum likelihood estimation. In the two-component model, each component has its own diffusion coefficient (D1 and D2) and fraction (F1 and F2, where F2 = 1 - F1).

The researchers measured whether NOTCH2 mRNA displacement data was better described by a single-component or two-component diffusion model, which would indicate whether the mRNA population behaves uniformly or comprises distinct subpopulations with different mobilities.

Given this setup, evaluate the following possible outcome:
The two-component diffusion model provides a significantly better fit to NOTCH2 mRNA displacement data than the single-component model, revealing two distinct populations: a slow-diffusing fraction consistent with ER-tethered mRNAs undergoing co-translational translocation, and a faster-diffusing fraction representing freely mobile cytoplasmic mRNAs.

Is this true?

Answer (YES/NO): YES